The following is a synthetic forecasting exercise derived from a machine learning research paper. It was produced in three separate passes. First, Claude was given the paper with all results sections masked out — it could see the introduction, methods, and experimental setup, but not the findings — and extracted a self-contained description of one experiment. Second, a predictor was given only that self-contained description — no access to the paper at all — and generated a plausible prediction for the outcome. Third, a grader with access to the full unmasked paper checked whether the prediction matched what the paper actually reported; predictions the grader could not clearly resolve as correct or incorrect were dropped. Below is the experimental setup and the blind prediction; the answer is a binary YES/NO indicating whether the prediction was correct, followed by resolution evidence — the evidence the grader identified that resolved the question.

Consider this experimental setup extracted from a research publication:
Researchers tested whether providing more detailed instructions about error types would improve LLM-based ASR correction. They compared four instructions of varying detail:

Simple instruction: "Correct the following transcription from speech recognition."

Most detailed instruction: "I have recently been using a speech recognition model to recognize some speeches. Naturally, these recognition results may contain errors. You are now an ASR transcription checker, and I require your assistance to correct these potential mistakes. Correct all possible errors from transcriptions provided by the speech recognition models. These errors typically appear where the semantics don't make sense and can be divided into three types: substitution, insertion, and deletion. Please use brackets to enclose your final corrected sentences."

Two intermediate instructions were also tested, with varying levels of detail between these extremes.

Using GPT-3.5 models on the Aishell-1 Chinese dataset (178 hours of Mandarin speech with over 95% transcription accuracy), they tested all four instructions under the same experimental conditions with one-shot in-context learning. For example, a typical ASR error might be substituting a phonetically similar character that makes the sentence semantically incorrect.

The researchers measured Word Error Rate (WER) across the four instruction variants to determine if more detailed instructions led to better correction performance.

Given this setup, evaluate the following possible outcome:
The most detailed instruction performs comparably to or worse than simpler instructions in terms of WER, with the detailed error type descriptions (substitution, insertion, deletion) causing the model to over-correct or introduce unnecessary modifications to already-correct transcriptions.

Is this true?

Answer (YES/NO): NO